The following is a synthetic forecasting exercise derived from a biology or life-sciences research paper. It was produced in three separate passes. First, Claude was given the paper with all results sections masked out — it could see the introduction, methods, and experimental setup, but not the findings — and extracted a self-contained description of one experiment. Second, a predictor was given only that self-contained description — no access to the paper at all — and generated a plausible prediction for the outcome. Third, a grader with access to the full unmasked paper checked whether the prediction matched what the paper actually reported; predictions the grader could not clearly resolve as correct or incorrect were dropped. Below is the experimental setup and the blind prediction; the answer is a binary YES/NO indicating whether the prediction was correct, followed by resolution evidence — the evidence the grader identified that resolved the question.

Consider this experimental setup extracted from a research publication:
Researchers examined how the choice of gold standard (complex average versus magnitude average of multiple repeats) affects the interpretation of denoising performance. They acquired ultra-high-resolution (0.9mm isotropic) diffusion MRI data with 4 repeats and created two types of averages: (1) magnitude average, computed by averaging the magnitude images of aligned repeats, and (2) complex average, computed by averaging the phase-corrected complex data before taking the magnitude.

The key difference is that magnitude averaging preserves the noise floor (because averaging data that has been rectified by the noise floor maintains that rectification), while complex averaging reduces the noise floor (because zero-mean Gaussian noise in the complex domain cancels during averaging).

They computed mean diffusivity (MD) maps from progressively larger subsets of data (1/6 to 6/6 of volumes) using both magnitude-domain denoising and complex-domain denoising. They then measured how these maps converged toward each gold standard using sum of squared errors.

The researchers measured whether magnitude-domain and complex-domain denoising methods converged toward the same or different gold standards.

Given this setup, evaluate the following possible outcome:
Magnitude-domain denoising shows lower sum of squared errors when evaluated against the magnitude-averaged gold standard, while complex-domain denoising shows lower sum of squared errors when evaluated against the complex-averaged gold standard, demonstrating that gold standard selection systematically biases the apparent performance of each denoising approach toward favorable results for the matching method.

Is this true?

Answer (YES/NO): YES